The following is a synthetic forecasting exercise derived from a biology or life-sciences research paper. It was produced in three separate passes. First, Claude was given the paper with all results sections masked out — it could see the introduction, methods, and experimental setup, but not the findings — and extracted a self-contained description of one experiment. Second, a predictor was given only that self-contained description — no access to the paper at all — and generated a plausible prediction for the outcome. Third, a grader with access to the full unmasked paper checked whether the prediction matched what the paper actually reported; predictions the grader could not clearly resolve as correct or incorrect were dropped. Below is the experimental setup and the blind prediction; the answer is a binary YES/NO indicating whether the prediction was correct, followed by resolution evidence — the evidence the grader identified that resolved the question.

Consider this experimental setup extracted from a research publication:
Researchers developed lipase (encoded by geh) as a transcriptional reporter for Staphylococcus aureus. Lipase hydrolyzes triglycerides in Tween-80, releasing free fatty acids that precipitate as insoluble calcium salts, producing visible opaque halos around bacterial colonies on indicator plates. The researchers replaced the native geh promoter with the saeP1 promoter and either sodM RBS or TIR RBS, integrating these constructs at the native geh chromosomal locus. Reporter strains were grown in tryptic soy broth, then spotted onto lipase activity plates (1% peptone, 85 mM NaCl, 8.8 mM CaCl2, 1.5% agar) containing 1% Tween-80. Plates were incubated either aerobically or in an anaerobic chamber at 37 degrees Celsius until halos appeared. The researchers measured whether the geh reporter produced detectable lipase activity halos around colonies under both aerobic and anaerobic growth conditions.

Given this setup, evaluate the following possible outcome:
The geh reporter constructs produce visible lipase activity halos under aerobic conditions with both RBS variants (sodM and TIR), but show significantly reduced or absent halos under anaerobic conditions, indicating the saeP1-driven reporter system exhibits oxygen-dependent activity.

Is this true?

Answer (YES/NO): NO